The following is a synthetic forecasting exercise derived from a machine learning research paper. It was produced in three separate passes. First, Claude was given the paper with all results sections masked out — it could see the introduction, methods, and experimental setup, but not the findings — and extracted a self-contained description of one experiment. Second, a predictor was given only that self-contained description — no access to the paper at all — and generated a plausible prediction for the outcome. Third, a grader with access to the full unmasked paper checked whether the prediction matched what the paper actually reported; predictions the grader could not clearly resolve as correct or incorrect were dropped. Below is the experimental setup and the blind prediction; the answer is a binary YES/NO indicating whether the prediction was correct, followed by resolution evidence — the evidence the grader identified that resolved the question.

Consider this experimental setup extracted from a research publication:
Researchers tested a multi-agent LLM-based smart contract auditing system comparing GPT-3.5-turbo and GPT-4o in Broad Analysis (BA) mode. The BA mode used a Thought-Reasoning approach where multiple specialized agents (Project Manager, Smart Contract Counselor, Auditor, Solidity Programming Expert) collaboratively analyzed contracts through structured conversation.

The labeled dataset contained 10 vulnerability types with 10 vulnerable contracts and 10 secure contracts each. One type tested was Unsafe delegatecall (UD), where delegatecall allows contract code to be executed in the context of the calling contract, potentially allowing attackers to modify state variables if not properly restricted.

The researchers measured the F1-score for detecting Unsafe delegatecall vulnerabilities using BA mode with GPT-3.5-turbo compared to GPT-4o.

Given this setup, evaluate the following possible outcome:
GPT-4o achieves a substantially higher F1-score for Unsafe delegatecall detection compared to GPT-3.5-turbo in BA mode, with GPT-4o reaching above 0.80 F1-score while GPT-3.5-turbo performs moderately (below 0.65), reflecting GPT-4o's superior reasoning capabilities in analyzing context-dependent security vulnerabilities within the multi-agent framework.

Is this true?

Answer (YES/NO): NO